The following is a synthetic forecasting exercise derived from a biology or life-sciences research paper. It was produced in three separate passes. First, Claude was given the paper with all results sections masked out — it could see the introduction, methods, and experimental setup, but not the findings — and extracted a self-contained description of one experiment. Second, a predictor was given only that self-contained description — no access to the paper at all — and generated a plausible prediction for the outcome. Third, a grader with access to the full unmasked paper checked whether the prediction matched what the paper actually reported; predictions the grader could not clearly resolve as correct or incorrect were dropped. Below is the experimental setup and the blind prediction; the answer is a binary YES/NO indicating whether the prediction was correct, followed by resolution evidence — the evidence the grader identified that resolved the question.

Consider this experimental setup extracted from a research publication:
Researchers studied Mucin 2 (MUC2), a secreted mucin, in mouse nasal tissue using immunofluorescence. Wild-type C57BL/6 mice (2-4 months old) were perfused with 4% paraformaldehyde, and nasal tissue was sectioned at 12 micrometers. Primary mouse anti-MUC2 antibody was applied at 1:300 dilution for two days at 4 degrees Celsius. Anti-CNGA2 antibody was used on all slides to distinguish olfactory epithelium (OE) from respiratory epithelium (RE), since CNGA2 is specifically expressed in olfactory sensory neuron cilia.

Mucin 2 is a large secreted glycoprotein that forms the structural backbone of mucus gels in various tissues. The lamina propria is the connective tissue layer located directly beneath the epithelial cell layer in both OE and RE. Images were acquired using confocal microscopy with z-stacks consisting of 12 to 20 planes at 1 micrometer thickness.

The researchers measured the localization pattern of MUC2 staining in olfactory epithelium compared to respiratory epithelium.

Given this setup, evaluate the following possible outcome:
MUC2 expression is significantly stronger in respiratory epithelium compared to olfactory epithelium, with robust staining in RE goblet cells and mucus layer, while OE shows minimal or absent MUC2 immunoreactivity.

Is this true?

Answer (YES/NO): NO